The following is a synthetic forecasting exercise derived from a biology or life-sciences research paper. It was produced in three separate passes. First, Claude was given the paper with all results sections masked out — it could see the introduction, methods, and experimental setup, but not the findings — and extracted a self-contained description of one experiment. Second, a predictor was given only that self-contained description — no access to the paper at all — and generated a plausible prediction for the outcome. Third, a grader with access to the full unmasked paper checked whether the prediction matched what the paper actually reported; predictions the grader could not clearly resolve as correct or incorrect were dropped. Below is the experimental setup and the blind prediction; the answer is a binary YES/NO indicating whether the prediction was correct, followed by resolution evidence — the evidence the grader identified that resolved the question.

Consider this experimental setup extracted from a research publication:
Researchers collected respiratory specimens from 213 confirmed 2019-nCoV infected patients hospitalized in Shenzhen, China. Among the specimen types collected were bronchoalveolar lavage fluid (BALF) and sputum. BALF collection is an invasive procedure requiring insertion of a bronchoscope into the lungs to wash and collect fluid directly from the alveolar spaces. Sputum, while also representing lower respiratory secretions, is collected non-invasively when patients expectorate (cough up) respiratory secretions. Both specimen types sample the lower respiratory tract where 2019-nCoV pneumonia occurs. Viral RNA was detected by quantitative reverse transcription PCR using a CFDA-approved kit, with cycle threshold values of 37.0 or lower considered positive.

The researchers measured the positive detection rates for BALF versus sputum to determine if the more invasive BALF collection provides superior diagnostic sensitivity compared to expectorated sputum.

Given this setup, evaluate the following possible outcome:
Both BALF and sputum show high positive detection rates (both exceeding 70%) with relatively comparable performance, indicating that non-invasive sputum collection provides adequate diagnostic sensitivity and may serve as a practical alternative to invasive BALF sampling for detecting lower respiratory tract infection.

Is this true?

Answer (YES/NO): NO